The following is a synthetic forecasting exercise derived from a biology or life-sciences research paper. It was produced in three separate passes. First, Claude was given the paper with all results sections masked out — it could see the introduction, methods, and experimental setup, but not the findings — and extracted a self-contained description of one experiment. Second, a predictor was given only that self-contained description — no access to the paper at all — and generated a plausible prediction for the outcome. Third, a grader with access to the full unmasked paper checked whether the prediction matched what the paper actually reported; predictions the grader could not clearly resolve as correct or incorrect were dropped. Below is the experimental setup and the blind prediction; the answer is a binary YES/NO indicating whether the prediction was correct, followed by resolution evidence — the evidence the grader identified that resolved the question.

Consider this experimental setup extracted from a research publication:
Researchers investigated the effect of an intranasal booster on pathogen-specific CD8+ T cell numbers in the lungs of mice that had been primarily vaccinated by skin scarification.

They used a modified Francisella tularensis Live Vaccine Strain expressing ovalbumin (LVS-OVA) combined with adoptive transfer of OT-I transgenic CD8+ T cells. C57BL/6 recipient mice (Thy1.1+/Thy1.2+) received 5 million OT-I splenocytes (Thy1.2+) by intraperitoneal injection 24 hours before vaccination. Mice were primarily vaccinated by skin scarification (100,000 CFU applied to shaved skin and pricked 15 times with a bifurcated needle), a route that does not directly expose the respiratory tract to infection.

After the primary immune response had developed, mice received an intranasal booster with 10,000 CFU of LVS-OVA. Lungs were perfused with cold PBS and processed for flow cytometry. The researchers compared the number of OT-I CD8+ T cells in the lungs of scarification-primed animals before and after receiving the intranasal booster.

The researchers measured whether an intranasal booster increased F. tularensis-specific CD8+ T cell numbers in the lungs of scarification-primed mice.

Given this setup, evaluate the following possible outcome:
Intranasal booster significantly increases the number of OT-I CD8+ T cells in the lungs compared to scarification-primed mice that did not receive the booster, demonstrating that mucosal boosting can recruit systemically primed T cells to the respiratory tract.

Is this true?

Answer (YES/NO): YES